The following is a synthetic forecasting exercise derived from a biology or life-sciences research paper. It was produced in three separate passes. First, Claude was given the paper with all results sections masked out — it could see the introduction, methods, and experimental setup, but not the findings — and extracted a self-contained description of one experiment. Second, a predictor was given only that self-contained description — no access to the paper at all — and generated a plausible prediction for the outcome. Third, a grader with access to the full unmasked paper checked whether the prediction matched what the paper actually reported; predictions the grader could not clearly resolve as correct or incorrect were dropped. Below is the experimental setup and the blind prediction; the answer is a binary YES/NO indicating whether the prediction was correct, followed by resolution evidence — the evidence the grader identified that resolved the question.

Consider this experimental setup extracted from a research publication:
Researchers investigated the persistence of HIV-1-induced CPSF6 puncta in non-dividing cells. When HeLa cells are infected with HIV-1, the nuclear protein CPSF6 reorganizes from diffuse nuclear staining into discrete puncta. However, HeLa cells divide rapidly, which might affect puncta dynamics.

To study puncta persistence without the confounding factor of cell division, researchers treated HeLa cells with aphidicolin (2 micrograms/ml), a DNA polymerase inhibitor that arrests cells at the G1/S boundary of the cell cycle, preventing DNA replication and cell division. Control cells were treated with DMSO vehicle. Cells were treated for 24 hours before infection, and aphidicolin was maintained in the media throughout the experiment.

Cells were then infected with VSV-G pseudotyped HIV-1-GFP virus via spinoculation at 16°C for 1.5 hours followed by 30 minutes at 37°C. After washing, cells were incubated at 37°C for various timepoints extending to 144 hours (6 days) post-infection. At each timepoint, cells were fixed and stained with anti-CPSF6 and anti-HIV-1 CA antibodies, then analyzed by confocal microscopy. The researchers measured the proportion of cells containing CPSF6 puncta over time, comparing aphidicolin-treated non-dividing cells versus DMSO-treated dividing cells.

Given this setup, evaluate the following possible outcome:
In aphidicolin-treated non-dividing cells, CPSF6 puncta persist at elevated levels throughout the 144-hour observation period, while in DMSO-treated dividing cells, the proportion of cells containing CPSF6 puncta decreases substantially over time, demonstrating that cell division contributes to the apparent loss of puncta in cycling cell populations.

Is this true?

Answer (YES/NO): NO